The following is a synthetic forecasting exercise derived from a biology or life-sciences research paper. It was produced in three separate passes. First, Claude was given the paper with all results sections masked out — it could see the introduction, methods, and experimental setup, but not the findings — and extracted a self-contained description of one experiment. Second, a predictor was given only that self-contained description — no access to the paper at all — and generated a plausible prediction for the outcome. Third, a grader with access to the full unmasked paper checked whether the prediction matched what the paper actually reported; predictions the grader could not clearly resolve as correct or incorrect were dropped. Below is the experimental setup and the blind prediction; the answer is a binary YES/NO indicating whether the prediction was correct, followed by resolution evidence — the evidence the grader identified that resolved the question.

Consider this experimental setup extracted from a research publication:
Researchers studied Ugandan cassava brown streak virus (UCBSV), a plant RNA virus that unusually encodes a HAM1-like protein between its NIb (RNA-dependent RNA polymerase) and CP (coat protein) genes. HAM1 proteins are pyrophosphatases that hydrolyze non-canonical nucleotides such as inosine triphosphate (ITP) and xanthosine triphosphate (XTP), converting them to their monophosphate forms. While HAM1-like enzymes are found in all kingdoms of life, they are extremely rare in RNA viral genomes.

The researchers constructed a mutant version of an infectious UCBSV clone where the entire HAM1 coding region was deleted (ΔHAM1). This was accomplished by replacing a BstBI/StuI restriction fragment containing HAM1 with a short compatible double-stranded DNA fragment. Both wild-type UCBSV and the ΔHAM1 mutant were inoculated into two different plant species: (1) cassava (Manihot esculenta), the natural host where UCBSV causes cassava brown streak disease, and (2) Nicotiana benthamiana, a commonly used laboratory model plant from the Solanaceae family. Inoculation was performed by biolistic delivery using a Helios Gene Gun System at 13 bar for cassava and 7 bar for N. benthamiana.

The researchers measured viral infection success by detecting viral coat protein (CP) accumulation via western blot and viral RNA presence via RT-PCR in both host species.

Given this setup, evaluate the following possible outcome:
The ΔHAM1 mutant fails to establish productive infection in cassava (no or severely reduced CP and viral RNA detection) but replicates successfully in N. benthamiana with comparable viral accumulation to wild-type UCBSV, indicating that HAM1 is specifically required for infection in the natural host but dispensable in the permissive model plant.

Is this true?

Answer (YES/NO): YES